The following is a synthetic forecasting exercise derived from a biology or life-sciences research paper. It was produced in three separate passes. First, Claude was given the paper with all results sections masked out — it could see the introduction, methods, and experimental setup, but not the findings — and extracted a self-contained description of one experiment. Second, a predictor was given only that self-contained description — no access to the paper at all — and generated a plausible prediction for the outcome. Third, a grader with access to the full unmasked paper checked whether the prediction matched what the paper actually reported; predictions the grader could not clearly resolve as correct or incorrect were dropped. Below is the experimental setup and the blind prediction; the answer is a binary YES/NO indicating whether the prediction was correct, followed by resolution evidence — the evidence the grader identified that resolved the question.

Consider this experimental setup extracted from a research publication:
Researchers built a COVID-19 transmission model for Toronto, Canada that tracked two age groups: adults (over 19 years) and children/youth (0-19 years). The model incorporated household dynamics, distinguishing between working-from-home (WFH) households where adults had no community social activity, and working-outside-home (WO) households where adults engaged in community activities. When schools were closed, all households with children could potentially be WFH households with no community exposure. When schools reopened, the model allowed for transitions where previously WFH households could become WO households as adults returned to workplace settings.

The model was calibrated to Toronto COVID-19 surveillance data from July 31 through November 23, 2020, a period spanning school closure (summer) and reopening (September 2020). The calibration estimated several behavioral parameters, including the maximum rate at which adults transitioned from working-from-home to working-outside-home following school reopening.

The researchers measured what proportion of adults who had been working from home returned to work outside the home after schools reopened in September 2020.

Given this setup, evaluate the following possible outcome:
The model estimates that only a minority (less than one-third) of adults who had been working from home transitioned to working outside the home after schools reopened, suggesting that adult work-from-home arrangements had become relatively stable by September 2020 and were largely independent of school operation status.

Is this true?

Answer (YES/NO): YES